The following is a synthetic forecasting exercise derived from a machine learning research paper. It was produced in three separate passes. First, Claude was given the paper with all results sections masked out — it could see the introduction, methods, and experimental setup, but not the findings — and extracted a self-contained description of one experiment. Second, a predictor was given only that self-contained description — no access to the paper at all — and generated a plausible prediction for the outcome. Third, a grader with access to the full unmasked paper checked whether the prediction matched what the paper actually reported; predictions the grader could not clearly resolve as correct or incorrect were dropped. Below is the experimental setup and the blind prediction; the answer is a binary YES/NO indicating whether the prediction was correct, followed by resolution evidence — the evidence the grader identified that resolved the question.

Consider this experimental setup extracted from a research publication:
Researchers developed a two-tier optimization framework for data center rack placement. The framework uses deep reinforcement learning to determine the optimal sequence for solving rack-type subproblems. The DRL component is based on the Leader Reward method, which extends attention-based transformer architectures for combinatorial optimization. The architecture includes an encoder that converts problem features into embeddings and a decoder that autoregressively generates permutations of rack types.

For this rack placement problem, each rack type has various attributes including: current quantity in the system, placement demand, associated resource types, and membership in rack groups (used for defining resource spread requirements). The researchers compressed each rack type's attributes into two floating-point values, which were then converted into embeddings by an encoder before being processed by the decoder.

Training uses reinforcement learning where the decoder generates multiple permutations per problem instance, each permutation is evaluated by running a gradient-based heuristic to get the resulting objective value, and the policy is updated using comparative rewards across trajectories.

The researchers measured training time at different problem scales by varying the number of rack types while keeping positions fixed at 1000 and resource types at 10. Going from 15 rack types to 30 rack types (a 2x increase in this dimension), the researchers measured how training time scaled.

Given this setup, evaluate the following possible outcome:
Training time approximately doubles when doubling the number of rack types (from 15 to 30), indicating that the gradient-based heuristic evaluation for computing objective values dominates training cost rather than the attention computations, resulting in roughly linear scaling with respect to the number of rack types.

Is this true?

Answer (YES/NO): NO